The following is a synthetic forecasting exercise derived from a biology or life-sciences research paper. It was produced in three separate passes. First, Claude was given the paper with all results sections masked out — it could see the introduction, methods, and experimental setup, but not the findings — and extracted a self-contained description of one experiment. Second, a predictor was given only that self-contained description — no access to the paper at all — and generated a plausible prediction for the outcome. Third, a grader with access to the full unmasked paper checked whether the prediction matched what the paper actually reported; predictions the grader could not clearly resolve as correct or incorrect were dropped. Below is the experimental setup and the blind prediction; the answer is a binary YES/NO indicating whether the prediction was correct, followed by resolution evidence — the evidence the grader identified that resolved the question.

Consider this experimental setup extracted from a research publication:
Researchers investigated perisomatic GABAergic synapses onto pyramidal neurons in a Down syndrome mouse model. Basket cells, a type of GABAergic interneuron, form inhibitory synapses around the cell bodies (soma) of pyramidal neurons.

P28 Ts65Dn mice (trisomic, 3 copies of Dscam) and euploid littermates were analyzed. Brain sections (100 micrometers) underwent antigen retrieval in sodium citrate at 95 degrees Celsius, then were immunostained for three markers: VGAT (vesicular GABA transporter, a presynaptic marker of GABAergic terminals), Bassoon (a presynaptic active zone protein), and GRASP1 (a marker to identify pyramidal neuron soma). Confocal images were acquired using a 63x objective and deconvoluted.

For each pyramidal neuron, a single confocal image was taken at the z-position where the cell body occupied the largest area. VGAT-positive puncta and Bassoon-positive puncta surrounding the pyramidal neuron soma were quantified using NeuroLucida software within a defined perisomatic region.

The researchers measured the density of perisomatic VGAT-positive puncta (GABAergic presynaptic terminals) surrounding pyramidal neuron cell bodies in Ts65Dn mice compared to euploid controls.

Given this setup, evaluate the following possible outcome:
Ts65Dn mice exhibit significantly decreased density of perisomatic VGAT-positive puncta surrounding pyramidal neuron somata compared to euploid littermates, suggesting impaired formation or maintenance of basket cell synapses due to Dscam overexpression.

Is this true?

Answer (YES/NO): NO